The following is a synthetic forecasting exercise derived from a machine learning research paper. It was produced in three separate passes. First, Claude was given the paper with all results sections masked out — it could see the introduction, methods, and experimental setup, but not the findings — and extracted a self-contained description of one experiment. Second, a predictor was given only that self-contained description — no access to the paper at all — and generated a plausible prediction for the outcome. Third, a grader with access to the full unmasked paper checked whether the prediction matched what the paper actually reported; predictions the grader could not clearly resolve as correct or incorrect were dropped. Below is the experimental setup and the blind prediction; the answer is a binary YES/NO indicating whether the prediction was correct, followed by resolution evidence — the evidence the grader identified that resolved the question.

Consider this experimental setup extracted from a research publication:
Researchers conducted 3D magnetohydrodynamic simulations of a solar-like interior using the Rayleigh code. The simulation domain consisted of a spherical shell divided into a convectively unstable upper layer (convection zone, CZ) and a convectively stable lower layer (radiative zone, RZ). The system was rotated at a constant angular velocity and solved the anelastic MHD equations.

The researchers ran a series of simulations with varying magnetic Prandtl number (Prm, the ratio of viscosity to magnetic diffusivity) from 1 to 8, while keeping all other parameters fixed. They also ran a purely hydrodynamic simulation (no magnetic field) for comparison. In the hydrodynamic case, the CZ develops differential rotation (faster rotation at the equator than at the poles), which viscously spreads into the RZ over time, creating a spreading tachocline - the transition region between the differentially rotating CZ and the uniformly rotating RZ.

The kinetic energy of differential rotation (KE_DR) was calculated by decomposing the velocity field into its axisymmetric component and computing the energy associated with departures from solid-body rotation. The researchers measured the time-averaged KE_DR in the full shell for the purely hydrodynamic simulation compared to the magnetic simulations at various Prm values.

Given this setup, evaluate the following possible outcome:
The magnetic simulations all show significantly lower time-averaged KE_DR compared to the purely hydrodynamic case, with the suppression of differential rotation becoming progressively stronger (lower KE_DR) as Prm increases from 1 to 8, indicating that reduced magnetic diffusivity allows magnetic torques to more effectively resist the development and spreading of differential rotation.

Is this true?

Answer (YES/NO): NO